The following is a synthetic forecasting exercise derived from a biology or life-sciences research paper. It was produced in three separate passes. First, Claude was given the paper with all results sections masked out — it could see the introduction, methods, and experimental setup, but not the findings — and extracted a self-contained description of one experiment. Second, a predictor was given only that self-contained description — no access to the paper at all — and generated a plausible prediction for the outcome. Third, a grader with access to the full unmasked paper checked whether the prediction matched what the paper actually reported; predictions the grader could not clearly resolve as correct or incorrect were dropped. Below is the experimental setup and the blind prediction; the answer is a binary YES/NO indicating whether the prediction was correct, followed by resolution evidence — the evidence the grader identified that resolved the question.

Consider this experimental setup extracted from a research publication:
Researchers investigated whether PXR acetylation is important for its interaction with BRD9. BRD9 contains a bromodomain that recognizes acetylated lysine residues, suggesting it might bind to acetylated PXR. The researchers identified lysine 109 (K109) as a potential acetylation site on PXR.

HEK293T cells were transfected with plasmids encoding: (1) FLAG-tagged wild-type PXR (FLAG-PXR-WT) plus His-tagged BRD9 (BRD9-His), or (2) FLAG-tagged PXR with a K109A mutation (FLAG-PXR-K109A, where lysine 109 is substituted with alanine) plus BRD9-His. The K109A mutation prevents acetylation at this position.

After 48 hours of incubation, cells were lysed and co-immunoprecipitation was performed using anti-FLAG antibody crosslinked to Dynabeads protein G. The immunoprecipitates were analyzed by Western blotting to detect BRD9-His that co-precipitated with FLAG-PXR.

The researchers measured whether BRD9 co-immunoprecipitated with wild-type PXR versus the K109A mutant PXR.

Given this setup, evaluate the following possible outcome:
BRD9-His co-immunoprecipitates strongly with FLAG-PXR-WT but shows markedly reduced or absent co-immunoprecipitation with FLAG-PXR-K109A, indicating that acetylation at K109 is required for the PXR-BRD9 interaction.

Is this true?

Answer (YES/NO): YES